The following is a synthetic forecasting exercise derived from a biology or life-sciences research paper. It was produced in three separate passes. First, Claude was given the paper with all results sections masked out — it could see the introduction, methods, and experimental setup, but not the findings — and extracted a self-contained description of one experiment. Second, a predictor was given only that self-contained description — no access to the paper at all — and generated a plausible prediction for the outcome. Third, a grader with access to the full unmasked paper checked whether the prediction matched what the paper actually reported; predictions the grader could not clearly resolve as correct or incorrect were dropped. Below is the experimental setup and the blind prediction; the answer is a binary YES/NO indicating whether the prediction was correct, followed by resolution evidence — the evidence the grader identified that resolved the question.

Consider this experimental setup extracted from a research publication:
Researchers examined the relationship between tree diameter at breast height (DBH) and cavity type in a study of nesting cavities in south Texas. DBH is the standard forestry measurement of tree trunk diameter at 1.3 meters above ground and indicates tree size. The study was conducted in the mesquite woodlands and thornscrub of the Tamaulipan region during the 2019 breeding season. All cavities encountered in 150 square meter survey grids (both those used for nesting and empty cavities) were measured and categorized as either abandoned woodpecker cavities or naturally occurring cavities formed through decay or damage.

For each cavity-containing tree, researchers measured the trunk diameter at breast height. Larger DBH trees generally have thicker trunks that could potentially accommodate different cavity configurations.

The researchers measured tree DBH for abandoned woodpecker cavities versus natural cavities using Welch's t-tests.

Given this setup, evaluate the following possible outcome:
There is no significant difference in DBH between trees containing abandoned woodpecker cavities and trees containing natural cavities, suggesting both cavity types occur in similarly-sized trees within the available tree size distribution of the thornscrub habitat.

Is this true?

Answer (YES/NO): NO